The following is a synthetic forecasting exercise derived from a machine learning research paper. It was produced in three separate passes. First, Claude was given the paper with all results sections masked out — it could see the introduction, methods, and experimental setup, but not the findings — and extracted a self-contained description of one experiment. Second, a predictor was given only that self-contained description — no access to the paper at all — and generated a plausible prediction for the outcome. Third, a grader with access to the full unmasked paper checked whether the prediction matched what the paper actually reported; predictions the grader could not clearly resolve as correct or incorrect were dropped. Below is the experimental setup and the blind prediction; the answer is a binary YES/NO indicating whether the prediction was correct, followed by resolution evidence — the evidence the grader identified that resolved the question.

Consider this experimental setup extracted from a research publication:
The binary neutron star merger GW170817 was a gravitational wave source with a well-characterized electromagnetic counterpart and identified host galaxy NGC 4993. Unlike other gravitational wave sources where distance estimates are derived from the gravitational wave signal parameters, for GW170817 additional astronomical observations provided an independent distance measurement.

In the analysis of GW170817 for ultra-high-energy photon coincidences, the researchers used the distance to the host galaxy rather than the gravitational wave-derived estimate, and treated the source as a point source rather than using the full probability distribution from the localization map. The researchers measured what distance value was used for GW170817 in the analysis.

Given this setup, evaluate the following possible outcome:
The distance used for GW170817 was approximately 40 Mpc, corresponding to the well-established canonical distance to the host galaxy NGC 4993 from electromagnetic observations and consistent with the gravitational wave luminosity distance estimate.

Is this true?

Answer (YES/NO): YES